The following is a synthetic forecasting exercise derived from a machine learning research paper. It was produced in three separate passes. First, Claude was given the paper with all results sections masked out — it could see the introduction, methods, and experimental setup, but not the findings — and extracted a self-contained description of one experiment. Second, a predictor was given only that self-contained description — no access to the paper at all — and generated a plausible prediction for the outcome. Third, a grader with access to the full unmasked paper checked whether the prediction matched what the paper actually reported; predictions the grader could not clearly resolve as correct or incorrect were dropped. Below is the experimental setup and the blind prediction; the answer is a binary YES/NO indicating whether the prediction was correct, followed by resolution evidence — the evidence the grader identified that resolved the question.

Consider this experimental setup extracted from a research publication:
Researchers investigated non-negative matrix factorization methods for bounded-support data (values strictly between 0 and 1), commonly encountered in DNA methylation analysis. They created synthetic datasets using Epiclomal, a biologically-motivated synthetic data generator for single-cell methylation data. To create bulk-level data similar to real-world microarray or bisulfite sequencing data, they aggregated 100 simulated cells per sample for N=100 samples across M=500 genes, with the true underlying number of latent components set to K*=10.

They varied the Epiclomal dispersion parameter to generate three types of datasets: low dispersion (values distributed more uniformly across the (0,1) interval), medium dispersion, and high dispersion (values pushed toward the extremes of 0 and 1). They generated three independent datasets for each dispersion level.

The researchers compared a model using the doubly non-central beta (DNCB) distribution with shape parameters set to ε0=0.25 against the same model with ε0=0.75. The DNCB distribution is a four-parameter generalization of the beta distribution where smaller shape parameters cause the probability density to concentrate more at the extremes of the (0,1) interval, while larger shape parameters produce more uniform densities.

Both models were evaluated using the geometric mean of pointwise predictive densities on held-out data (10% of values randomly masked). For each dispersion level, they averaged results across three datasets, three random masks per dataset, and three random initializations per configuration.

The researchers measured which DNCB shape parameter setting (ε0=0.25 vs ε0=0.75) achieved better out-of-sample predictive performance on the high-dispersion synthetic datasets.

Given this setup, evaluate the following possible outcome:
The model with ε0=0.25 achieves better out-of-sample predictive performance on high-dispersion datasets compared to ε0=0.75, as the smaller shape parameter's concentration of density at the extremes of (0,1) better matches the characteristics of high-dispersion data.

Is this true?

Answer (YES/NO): YES